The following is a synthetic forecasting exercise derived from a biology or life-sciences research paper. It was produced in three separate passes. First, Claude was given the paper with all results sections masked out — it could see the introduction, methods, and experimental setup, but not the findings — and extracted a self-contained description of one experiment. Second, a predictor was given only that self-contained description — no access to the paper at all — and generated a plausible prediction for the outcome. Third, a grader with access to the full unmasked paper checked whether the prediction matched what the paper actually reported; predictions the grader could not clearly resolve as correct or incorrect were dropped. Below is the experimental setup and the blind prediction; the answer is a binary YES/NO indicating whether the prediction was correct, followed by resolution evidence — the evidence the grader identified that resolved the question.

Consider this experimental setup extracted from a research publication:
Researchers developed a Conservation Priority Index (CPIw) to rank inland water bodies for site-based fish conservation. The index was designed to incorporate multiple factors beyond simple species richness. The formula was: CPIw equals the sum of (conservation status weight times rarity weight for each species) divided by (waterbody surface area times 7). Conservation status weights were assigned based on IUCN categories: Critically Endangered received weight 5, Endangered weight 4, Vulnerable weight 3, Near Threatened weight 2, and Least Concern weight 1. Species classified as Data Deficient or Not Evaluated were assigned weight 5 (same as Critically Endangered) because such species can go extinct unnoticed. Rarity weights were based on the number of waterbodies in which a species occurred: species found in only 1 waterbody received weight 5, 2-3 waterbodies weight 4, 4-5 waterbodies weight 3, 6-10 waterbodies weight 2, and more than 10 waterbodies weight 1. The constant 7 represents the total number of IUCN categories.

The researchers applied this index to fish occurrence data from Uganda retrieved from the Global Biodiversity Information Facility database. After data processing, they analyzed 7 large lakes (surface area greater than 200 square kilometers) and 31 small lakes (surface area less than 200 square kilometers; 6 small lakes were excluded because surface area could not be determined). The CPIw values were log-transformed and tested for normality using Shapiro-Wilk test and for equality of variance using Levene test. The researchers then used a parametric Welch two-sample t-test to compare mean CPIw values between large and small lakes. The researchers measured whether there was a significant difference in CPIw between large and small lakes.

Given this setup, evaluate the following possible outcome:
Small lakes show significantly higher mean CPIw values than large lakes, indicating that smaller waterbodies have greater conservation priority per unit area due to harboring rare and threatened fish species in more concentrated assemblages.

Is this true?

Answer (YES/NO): YES